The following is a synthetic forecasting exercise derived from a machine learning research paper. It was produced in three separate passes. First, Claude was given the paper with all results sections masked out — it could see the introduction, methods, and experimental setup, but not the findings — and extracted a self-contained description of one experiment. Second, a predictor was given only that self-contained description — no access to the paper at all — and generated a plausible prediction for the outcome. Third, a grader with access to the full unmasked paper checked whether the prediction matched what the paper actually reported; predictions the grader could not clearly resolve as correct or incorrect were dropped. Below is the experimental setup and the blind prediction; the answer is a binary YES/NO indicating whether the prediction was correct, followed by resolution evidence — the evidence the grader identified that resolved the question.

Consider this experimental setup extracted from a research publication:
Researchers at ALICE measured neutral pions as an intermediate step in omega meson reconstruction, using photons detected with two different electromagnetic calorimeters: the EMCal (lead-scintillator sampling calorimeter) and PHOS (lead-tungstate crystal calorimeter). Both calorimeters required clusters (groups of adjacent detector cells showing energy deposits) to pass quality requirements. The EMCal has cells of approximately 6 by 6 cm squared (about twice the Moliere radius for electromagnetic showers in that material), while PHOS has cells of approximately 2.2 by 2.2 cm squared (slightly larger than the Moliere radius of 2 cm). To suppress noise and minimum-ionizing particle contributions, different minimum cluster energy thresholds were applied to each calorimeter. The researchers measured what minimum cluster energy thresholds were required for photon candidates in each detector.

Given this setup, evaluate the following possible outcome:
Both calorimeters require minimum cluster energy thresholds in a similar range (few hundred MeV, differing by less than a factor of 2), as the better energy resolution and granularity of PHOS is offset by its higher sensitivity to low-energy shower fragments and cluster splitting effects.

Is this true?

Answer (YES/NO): NO